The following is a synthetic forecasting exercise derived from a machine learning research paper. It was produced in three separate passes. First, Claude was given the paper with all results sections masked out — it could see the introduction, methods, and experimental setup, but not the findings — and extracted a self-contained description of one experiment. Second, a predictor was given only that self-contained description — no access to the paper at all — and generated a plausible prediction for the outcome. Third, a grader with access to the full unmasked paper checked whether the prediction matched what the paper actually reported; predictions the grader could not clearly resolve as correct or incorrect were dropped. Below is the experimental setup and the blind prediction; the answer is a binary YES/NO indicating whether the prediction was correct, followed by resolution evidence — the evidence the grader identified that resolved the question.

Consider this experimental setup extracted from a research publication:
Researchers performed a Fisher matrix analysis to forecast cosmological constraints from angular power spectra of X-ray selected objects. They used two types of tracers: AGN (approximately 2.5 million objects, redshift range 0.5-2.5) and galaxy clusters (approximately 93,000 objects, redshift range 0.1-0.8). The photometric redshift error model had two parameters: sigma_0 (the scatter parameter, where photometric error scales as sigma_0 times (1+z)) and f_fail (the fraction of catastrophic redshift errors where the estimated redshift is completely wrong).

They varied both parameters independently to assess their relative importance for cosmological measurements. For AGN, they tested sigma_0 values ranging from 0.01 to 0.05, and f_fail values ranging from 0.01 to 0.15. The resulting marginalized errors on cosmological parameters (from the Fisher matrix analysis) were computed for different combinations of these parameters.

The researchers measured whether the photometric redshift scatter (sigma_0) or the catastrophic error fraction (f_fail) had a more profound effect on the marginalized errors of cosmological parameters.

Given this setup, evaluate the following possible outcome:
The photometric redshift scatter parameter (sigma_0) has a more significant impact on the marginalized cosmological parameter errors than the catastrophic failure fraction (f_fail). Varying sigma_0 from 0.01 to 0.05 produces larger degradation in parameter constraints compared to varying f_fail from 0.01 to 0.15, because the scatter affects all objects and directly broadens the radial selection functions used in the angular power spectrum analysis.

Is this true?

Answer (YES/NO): YES